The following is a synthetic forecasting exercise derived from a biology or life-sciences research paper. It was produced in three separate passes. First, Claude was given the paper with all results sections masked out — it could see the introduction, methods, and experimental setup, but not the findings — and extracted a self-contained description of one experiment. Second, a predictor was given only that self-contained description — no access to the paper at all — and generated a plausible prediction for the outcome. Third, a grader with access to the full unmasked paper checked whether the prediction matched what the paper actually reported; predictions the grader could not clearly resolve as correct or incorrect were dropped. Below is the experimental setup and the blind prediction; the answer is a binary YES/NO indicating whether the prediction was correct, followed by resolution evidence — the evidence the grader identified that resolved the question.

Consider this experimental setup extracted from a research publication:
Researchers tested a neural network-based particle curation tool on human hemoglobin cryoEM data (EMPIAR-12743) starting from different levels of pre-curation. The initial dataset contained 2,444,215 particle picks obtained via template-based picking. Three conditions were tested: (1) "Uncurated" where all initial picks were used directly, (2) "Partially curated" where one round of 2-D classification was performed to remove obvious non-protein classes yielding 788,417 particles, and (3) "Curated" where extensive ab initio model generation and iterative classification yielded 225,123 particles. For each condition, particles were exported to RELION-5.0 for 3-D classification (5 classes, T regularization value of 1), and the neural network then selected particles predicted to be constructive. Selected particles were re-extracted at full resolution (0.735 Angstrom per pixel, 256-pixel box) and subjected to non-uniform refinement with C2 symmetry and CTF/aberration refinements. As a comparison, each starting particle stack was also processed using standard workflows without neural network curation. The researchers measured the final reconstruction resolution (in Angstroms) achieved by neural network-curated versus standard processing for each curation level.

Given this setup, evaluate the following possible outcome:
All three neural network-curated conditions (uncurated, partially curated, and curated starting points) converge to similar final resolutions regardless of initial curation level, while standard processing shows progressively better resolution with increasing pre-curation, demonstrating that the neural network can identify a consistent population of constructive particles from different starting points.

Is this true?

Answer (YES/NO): YES